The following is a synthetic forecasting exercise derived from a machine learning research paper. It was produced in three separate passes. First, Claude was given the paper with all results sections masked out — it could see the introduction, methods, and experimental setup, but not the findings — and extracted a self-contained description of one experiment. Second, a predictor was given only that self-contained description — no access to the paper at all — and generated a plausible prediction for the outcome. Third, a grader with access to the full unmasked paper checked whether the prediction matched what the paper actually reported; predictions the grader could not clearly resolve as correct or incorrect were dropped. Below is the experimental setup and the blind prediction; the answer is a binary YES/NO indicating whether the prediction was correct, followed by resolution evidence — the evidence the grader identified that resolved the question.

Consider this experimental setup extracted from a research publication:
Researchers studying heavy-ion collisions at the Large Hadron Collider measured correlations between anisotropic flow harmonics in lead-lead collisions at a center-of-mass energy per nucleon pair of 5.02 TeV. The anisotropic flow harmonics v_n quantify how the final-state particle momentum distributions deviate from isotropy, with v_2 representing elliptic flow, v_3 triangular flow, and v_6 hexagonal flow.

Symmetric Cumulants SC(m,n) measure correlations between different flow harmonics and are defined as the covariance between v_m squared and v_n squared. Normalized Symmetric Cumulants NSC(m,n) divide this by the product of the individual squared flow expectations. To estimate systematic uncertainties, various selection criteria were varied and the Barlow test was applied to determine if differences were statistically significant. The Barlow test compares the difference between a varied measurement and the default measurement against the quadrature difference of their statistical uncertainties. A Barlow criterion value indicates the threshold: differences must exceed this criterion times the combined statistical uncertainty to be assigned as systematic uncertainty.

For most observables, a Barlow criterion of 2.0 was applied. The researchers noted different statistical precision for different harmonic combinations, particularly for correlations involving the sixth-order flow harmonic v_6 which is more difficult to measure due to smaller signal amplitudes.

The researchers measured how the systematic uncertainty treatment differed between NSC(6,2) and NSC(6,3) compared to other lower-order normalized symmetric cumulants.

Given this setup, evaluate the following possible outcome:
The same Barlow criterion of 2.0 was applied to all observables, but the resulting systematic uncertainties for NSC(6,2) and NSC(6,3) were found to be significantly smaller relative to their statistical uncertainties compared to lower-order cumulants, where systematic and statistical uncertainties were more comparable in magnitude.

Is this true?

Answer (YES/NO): NO